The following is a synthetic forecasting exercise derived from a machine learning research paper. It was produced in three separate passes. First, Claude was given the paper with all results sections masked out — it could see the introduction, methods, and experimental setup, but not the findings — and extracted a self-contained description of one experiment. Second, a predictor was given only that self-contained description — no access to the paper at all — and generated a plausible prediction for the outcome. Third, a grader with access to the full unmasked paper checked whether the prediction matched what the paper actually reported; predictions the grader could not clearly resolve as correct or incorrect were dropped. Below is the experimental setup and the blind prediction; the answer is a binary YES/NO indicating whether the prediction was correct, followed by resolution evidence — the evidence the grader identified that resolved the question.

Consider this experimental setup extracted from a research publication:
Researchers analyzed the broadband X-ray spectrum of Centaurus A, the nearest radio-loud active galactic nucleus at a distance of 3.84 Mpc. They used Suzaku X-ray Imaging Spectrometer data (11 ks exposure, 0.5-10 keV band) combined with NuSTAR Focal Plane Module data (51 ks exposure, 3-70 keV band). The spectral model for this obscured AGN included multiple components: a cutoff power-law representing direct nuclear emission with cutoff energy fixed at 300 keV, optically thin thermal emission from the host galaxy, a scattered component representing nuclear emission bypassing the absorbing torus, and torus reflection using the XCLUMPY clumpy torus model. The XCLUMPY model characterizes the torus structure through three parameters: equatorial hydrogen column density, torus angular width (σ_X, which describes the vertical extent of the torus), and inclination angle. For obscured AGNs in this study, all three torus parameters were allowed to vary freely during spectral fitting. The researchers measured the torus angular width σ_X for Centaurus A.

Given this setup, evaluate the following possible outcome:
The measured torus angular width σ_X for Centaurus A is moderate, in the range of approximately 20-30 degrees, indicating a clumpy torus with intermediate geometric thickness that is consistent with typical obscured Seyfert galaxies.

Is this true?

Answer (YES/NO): NO